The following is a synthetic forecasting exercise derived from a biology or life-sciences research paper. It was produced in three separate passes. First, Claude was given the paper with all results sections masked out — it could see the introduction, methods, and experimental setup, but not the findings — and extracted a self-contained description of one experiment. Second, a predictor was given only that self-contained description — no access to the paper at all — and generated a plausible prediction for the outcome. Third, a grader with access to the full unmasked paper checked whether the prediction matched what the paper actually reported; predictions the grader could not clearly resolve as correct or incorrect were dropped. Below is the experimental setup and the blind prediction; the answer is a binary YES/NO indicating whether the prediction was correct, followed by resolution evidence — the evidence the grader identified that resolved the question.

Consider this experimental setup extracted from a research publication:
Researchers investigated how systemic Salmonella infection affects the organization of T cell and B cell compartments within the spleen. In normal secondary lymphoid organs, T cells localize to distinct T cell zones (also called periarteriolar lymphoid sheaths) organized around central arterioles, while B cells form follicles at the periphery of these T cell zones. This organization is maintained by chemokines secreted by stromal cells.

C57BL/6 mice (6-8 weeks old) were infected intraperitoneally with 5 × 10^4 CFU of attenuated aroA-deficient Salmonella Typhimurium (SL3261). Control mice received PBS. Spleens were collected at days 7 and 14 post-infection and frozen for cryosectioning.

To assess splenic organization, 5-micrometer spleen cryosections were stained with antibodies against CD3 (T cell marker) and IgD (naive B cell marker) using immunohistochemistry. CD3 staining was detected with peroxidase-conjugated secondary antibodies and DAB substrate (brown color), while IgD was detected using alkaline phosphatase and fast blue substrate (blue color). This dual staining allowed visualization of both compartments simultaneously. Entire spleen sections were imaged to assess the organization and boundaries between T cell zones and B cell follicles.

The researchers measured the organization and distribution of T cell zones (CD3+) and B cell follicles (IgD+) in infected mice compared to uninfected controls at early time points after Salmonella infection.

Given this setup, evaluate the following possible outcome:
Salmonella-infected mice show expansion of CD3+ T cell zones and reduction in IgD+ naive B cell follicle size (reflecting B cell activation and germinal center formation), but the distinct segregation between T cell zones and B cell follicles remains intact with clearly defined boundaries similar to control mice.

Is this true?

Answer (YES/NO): NO